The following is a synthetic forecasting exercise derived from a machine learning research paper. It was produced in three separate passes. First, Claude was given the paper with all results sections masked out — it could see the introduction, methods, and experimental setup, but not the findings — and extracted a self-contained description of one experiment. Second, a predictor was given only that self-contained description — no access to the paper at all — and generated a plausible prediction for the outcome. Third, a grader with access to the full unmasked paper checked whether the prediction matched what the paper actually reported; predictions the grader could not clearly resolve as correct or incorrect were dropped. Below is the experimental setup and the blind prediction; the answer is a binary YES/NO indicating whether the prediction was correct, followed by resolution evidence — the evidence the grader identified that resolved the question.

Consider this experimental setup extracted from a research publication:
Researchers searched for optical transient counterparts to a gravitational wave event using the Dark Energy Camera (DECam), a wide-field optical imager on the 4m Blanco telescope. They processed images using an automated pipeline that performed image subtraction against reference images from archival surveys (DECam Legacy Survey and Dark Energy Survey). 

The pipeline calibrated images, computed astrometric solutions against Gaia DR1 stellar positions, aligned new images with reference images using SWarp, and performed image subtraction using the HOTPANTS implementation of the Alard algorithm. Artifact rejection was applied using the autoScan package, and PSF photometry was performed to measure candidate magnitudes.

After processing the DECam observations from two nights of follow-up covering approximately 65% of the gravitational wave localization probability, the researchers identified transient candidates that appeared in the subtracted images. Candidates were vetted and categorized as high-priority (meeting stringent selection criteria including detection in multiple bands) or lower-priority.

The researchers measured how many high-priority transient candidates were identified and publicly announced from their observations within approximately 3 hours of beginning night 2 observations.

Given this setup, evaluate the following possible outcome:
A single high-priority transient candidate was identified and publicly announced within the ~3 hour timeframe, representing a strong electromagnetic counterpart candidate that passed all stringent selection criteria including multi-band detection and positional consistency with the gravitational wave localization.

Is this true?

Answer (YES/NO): NO